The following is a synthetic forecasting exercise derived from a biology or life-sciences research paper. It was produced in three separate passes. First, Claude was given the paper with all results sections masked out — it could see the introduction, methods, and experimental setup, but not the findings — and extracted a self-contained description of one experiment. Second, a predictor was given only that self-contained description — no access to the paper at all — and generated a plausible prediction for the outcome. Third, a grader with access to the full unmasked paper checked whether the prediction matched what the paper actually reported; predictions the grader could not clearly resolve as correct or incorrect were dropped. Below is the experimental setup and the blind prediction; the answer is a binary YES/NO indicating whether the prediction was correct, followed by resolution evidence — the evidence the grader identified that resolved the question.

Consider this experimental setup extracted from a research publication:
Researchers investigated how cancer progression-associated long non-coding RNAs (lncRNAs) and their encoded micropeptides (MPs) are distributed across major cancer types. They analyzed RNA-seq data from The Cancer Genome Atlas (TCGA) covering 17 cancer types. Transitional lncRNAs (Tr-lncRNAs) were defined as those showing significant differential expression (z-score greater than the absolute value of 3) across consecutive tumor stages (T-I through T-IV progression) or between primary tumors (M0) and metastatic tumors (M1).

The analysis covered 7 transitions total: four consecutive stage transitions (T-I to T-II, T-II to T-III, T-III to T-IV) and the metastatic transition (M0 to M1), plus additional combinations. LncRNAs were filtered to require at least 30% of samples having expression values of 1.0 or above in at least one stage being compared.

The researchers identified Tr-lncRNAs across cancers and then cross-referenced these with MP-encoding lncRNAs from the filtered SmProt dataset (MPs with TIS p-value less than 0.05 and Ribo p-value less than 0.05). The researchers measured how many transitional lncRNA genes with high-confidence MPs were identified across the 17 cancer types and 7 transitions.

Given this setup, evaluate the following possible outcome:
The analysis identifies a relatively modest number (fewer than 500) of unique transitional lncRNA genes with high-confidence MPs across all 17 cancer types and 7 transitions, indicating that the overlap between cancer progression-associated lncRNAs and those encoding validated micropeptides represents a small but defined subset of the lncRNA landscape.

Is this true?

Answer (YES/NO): YES